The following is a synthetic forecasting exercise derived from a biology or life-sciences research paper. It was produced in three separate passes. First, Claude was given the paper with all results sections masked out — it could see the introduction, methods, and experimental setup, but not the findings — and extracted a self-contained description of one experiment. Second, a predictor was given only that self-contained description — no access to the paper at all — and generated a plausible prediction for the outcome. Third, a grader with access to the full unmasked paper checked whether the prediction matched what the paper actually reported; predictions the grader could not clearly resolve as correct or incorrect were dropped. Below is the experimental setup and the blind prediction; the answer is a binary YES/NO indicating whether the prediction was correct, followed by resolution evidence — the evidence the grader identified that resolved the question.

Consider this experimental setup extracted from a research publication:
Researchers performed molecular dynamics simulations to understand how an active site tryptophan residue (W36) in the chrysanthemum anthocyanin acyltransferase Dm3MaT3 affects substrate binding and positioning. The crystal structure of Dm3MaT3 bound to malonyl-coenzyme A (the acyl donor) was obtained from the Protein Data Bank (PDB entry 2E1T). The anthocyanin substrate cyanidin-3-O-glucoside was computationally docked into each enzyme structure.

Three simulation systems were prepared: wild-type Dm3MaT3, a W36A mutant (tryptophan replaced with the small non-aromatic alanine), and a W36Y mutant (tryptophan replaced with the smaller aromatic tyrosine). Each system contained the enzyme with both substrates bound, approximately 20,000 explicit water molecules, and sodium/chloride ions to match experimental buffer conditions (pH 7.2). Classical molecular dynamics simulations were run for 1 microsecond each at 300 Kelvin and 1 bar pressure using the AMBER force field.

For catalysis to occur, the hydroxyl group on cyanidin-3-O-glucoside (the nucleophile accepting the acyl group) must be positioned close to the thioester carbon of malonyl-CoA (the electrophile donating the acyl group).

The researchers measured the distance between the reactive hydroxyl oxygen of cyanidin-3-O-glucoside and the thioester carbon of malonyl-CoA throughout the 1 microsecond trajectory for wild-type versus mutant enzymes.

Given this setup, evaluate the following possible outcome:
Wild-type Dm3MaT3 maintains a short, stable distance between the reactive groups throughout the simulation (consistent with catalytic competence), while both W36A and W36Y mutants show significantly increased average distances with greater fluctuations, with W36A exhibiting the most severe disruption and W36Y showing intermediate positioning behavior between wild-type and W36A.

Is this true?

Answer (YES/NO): NO